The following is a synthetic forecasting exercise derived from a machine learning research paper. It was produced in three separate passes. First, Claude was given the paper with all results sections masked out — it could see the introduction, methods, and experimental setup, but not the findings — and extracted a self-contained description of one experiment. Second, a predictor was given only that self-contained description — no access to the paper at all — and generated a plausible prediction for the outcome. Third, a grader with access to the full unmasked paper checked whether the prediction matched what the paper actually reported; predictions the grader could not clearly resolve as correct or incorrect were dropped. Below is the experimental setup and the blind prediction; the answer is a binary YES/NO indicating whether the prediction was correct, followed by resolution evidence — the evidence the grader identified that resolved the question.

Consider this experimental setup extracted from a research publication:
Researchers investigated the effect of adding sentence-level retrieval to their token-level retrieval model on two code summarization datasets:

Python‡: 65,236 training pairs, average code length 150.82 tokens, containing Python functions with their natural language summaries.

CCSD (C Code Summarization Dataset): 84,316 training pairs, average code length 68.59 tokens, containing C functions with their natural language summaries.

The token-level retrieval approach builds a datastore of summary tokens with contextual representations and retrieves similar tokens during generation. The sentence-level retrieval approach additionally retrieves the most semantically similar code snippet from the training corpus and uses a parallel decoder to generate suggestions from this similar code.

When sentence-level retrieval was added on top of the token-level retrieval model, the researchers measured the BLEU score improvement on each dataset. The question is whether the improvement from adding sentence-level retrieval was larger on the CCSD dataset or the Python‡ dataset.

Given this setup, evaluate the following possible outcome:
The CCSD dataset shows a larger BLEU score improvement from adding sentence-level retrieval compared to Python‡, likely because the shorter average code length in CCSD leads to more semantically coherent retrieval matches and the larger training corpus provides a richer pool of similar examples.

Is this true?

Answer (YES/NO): YES